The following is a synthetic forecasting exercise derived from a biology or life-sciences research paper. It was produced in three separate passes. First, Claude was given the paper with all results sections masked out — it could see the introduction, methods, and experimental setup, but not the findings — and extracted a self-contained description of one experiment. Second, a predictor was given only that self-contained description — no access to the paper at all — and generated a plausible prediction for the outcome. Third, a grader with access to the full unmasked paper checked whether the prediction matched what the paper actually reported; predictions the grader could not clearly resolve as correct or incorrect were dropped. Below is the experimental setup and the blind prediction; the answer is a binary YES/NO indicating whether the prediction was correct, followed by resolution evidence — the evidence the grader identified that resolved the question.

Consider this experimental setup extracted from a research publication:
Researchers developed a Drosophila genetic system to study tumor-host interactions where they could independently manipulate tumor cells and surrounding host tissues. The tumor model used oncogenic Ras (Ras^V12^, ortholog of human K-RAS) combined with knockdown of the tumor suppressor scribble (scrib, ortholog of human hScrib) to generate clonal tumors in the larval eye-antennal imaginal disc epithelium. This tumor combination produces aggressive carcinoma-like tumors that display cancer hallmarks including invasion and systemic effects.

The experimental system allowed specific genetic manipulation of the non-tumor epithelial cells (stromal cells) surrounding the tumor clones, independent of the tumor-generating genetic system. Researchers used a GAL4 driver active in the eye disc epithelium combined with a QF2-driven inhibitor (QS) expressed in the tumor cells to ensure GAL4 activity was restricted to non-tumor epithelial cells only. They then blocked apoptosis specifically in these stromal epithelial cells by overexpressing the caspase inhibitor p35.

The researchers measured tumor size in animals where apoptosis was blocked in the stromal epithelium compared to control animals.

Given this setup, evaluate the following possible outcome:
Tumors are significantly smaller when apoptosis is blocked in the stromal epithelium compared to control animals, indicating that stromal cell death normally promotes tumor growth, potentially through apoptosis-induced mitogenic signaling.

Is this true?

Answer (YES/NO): NO